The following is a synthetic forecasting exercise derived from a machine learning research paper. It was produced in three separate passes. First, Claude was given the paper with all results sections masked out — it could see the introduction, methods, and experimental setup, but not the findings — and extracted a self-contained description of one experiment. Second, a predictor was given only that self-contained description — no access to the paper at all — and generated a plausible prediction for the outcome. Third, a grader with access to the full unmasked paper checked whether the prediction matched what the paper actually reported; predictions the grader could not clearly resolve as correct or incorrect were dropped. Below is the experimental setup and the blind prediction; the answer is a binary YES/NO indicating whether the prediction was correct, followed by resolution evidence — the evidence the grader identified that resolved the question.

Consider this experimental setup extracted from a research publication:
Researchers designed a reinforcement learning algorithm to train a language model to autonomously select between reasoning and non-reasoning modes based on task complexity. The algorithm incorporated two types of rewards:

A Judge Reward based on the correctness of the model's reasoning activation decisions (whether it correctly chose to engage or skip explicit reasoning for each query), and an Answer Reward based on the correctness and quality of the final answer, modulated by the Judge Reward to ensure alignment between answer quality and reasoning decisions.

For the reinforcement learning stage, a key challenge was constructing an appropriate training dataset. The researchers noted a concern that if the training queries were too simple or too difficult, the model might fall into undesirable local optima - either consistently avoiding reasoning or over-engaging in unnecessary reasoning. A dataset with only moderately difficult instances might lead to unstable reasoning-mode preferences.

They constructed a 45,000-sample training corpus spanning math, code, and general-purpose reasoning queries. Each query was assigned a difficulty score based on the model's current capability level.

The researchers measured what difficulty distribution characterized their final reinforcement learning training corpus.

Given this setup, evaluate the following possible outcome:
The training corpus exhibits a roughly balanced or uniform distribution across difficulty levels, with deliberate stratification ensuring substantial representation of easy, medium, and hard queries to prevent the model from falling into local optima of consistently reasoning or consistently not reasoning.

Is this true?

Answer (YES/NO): NO